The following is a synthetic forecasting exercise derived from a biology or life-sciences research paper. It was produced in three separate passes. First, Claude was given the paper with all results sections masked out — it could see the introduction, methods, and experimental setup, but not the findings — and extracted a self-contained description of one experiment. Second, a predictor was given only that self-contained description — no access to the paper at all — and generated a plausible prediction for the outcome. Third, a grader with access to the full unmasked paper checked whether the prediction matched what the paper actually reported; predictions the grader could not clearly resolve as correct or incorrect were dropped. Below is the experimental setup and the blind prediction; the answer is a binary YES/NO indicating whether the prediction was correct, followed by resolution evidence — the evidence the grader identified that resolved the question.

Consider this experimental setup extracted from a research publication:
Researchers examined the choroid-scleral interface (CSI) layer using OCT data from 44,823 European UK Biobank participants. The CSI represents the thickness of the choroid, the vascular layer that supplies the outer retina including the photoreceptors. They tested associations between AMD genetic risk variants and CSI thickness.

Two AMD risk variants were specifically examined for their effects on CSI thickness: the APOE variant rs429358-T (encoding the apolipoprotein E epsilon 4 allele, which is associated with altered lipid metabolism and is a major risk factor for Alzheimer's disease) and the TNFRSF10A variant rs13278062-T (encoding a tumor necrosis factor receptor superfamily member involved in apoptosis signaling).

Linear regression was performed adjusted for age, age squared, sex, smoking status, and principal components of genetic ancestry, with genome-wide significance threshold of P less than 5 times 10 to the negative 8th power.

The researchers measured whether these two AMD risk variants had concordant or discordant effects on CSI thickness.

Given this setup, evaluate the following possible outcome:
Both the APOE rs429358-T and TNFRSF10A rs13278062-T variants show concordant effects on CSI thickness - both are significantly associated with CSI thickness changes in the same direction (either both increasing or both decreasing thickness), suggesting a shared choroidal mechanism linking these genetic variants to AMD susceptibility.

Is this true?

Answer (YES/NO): NO